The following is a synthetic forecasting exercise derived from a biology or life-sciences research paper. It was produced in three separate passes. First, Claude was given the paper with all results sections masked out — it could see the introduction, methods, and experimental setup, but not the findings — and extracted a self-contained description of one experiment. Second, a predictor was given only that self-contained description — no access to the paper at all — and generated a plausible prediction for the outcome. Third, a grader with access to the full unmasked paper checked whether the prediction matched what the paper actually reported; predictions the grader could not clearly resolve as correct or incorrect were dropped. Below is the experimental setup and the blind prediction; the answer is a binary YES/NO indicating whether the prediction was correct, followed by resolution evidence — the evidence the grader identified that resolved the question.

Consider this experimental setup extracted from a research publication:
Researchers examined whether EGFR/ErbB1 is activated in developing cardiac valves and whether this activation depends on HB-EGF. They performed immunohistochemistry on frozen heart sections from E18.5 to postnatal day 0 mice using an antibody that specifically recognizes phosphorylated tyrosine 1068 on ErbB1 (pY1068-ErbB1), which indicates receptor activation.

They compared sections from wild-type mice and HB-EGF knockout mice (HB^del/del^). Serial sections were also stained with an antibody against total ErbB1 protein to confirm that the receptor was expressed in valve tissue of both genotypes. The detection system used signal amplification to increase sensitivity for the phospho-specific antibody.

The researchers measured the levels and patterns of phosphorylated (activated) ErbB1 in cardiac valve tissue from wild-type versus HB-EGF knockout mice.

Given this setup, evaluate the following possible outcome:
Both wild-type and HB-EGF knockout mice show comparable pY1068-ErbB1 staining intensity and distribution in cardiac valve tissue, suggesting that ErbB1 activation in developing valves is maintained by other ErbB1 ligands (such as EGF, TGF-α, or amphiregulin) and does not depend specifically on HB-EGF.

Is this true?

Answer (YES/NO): YES